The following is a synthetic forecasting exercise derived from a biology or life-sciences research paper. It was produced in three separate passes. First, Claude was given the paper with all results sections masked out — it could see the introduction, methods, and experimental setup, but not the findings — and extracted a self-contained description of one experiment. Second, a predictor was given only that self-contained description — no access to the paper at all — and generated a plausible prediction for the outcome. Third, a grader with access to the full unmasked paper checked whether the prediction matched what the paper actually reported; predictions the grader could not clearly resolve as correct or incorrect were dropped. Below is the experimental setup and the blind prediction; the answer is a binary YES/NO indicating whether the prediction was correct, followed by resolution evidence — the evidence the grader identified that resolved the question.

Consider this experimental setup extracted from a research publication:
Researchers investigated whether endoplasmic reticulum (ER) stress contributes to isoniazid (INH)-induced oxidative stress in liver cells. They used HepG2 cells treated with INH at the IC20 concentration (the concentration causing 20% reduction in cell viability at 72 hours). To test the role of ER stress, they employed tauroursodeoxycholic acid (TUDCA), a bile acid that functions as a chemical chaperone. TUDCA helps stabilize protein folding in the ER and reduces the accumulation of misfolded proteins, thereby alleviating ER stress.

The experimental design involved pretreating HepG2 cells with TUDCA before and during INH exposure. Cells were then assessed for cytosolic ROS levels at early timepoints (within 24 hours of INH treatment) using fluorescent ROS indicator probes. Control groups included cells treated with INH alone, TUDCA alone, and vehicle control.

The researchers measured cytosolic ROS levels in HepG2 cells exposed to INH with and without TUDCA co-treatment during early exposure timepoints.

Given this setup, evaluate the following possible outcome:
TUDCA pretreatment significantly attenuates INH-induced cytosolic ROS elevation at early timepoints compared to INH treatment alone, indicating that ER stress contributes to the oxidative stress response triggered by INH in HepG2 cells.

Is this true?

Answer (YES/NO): YES